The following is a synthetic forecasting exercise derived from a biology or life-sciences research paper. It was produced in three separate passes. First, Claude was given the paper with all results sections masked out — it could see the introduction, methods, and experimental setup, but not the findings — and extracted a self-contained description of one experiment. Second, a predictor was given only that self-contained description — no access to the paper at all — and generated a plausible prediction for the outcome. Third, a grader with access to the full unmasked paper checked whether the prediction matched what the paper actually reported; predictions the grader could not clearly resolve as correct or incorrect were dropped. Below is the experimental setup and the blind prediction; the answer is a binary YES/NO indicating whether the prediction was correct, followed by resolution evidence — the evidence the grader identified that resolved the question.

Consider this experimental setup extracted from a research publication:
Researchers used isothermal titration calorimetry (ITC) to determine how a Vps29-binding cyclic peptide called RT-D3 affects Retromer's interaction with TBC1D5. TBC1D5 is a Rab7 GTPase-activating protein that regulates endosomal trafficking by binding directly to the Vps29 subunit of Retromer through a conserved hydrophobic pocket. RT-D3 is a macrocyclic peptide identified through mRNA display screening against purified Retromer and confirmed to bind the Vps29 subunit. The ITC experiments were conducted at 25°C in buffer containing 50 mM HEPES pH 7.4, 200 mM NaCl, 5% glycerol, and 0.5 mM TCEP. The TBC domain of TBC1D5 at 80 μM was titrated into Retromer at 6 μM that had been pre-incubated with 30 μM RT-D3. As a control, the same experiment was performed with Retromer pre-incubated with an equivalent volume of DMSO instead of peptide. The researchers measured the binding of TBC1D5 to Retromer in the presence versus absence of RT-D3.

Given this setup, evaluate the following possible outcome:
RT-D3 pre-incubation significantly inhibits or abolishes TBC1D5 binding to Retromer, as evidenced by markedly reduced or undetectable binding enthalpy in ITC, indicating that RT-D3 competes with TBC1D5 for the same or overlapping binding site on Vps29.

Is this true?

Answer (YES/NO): YES